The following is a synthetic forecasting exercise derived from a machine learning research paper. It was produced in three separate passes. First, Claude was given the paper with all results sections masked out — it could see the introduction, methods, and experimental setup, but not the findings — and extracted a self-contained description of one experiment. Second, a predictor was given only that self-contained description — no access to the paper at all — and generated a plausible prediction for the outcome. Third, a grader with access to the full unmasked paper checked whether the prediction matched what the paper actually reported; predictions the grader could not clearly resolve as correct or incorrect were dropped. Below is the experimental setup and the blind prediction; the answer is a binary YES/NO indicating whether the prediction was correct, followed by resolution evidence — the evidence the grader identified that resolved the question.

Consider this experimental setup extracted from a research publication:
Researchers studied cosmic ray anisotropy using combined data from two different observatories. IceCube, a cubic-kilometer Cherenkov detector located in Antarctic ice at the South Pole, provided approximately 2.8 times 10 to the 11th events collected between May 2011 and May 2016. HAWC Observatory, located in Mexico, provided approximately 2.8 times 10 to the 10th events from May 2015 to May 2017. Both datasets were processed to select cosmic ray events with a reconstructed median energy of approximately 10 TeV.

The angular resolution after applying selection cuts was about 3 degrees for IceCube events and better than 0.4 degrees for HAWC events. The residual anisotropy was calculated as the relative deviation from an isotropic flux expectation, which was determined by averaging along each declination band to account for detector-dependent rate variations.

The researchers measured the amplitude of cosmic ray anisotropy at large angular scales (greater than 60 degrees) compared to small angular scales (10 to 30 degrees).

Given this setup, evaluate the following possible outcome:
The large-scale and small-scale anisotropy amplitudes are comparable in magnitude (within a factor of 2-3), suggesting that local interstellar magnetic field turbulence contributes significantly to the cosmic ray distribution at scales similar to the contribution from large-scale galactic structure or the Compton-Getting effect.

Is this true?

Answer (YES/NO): NO